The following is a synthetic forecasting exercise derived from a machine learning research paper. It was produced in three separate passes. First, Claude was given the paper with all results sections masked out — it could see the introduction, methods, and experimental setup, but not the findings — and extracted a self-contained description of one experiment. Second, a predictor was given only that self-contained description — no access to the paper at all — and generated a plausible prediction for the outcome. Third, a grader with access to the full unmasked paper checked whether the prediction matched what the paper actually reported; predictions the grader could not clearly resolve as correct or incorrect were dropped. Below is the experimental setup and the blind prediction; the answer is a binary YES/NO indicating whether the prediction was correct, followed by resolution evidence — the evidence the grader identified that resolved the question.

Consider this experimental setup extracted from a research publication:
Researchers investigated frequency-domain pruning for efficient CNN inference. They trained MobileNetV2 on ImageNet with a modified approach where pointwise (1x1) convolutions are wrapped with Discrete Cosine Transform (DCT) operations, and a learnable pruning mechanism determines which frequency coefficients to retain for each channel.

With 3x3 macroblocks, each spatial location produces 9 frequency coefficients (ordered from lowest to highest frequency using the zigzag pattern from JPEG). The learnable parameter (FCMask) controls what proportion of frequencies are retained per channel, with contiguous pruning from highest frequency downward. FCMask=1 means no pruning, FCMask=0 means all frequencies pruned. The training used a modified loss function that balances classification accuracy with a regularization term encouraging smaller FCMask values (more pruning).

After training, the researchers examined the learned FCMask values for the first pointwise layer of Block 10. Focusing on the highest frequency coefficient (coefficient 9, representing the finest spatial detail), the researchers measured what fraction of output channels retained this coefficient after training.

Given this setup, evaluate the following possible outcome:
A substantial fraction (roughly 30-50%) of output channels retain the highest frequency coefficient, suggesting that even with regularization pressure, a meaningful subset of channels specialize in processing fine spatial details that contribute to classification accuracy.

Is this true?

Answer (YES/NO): NO